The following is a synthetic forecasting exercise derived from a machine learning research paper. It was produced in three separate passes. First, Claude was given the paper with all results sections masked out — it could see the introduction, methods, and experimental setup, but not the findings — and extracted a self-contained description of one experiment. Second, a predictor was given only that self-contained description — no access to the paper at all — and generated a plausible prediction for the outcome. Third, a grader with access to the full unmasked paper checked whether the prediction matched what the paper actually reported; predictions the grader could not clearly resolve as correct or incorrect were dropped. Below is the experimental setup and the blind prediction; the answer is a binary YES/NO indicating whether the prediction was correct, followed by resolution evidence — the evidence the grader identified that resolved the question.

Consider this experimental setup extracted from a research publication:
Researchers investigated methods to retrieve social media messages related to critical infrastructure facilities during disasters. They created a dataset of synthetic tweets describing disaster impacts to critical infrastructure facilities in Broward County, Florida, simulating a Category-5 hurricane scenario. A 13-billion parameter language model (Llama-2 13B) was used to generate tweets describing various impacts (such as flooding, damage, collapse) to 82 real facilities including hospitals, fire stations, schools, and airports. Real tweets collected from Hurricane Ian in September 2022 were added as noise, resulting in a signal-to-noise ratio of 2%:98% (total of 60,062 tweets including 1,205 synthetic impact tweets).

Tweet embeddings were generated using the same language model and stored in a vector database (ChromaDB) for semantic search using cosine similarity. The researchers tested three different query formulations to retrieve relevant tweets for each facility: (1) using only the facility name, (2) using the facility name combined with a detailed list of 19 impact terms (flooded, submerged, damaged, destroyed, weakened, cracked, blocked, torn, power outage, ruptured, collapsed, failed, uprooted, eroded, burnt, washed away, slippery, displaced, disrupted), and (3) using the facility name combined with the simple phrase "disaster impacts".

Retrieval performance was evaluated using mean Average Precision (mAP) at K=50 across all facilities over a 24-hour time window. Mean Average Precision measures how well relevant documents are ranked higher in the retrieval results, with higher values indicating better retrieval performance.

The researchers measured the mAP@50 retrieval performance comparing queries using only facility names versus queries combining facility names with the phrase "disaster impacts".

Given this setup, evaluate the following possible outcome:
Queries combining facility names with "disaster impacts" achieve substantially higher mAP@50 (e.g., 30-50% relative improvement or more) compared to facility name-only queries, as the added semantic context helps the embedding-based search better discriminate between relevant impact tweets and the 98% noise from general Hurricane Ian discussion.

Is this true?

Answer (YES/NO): YES